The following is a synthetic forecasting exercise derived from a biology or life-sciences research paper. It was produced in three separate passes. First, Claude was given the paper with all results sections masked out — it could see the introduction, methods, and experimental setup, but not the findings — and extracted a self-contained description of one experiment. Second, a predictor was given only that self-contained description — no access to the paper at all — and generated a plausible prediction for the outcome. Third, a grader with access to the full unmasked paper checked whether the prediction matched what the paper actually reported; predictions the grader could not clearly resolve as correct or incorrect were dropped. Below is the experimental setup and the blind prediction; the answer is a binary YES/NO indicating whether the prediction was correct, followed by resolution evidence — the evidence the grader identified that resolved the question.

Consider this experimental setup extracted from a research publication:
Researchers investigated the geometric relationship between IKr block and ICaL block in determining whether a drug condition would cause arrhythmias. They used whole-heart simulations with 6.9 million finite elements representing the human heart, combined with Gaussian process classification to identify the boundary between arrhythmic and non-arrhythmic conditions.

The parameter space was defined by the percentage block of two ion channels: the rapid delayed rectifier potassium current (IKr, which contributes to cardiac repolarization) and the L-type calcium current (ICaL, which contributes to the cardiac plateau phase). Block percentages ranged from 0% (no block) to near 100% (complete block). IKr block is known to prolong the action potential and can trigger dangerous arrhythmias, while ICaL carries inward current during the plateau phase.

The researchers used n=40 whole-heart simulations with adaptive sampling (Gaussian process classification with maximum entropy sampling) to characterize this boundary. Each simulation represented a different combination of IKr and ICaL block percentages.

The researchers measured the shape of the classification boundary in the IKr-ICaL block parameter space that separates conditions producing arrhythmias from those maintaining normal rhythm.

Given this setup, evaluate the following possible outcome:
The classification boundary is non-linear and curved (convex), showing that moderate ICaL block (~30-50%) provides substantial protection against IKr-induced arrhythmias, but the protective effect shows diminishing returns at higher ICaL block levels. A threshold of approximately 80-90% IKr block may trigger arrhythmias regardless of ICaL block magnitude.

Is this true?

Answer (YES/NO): NO